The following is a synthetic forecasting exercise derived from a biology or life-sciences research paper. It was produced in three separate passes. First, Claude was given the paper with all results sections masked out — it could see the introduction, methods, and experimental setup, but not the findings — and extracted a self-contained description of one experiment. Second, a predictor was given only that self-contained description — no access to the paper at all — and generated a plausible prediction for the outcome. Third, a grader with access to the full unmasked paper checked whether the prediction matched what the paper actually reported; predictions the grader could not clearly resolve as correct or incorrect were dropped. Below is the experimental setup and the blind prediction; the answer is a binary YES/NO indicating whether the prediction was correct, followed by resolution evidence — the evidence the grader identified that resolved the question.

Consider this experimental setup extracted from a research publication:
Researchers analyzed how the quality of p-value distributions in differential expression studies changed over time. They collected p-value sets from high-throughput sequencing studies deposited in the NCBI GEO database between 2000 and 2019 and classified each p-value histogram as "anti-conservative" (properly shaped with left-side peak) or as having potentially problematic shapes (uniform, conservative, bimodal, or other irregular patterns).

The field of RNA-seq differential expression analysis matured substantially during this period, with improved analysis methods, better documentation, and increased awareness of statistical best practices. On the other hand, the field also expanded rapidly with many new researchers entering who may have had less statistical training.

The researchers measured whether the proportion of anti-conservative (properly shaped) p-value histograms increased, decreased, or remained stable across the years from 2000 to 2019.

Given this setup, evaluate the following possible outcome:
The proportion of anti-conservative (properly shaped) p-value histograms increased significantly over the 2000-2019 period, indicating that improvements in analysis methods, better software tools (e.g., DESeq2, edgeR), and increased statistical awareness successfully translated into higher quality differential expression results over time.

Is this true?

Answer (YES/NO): YES